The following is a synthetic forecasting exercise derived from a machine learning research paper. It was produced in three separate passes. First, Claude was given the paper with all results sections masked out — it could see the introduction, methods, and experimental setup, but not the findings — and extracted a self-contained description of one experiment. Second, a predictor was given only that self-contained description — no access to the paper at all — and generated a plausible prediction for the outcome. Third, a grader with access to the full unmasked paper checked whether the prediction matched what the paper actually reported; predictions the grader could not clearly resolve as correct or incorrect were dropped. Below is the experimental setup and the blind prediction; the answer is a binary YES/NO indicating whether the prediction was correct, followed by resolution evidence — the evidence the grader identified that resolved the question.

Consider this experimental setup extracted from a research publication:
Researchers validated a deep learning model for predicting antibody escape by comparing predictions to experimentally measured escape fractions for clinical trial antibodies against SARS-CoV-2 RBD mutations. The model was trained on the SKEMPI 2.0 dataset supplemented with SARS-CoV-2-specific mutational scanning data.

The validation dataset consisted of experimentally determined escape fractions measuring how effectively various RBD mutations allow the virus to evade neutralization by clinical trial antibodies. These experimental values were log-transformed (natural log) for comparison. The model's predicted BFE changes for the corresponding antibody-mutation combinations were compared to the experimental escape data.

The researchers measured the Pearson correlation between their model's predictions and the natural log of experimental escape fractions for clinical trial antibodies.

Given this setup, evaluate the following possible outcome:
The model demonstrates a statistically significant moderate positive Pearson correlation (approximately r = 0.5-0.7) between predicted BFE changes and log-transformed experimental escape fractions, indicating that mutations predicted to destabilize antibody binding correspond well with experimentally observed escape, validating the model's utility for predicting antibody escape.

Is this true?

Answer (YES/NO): NO